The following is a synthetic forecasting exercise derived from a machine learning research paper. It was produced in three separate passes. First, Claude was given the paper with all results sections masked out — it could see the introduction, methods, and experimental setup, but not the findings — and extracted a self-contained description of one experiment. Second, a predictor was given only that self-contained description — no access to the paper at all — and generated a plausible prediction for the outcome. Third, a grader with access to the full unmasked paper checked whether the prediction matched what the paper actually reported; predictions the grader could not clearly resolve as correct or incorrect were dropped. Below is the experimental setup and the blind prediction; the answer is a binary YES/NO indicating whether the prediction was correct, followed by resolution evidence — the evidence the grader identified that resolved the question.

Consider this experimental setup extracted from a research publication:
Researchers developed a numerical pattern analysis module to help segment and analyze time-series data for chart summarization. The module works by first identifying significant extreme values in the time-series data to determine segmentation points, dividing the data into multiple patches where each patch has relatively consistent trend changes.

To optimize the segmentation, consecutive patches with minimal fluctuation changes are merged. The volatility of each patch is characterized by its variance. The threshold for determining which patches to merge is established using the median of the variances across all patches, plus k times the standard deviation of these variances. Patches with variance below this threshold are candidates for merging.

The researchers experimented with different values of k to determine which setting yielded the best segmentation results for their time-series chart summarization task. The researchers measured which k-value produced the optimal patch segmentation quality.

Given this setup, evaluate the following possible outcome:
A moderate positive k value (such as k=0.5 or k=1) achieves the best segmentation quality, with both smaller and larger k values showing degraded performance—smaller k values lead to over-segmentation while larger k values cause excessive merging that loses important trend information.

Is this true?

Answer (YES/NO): NO